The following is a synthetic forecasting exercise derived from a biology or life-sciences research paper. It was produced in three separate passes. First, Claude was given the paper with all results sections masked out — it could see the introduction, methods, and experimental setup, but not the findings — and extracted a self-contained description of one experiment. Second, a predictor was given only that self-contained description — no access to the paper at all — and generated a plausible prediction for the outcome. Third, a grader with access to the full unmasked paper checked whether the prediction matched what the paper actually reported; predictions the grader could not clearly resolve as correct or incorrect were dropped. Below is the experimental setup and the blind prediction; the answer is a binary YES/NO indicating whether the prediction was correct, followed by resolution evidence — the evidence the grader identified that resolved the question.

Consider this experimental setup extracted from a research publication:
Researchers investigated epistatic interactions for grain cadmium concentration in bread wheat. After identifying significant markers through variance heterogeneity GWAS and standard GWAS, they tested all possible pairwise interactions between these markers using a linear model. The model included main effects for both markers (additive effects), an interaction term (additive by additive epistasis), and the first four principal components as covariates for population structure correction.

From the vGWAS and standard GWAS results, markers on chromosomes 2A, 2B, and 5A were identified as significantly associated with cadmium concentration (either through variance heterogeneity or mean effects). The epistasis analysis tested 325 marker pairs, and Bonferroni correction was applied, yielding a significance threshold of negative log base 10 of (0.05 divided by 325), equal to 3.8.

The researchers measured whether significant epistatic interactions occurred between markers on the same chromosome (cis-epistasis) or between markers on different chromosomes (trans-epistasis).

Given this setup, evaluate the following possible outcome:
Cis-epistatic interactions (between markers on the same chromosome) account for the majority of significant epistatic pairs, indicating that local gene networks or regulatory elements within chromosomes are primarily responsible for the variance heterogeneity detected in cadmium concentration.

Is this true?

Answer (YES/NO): NO